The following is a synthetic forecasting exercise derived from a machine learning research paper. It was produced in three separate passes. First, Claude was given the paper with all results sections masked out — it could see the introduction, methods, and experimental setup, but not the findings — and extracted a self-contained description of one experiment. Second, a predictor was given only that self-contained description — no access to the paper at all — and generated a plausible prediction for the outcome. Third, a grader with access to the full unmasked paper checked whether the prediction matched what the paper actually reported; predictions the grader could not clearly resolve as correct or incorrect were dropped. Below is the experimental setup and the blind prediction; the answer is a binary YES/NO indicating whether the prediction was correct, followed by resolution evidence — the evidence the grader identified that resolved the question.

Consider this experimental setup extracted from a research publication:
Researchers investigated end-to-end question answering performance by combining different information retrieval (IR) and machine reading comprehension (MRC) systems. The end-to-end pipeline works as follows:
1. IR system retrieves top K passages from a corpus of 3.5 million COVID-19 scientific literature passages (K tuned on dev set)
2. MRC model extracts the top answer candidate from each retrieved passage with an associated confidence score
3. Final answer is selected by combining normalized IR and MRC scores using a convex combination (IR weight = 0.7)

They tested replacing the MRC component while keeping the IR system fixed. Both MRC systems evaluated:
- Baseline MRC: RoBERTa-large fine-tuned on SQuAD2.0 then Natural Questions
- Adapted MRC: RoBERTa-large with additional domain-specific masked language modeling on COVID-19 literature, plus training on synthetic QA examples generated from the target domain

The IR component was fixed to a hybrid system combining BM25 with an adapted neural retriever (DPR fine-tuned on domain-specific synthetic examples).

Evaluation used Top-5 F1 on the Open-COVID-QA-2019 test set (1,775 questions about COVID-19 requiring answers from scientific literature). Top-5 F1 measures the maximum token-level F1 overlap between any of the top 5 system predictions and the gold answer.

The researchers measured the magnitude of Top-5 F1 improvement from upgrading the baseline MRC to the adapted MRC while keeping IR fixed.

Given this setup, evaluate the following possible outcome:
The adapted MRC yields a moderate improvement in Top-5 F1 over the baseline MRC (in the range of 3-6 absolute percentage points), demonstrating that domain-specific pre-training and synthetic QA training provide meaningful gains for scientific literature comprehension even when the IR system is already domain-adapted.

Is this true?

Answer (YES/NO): NO